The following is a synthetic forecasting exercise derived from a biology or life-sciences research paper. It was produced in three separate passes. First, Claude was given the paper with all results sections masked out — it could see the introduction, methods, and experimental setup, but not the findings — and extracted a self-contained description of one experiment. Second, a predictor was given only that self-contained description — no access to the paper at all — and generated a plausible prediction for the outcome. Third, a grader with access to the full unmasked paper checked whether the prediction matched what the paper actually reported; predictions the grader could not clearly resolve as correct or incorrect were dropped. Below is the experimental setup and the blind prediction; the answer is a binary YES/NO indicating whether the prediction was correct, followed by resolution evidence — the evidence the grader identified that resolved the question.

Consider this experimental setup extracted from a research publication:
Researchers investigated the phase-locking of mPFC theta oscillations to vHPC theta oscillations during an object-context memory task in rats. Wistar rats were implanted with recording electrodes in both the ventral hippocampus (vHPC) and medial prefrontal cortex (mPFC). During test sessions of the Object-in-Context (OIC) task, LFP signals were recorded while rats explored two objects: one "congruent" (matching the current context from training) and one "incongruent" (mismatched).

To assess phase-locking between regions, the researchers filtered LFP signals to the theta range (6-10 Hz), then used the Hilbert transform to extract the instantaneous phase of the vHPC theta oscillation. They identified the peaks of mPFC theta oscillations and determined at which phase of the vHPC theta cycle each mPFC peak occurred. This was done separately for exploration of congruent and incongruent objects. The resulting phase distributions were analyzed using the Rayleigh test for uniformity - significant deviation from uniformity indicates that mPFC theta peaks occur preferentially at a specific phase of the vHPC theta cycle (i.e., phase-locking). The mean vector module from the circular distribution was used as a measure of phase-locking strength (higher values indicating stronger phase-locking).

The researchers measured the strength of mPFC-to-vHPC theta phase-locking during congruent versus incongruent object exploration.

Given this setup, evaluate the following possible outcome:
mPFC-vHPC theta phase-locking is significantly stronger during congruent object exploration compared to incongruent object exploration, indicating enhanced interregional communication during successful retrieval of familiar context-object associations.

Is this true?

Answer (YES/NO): NO